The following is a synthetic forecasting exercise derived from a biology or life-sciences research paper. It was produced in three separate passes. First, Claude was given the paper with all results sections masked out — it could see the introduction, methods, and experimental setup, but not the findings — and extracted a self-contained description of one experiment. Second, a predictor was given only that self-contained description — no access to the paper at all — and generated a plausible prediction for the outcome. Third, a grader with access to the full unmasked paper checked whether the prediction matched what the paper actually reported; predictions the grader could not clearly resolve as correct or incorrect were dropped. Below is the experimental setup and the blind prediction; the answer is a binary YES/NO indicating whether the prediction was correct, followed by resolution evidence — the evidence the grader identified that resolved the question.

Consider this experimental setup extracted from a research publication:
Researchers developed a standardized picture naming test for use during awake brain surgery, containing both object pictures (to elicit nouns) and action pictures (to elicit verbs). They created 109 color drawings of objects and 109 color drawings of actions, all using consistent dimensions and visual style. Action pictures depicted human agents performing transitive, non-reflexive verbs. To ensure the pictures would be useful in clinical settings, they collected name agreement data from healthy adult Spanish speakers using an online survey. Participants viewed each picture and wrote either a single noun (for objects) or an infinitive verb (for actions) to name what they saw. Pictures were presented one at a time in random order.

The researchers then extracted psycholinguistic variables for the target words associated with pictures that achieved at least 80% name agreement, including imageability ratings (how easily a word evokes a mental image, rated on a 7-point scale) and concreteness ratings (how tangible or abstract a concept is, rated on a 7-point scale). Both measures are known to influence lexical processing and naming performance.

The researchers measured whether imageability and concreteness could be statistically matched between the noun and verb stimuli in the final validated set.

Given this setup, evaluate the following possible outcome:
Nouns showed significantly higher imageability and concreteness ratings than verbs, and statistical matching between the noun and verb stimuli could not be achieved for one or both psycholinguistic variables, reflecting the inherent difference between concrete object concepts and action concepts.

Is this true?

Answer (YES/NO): YES